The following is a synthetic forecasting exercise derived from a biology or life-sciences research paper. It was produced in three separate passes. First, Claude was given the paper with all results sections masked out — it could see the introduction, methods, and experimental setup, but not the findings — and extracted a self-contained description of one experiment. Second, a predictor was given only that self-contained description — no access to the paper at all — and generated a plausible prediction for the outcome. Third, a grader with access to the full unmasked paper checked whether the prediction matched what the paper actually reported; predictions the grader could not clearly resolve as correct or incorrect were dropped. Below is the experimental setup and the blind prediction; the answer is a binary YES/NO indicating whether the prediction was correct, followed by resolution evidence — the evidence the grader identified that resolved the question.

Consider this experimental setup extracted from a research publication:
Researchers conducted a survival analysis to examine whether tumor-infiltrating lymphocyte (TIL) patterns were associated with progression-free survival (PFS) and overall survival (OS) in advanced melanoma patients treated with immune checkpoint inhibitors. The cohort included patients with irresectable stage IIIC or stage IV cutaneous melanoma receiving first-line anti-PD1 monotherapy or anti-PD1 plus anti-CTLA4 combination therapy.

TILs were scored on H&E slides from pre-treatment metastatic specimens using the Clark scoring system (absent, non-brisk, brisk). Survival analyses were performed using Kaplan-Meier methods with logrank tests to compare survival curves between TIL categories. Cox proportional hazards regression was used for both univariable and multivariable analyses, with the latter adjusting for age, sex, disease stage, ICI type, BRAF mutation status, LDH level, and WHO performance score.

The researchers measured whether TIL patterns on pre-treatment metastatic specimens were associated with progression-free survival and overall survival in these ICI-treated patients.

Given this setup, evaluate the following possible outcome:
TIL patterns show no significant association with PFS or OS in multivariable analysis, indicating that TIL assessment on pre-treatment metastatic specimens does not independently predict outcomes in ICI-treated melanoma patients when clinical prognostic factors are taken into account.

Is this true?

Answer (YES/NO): NO